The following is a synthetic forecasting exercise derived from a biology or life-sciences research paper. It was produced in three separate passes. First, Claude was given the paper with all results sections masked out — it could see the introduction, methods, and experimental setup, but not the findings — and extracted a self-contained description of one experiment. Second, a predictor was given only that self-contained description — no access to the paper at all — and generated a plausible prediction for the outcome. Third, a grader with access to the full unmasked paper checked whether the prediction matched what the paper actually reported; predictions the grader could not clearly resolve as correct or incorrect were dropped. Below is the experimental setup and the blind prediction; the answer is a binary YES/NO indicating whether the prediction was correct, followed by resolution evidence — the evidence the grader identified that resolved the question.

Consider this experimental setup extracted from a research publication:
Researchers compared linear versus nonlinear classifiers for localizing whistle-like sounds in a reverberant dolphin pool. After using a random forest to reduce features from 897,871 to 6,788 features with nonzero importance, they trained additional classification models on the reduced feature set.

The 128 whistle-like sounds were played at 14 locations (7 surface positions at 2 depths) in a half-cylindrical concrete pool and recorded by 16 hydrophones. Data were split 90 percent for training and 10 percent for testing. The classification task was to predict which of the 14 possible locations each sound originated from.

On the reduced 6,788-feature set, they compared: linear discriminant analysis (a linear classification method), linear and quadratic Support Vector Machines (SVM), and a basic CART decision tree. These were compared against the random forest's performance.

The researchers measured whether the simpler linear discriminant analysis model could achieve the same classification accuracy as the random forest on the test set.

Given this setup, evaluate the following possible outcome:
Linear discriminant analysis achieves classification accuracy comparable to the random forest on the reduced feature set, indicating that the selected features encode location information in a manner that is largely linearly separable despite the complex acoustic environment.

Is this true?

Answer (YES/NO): YES